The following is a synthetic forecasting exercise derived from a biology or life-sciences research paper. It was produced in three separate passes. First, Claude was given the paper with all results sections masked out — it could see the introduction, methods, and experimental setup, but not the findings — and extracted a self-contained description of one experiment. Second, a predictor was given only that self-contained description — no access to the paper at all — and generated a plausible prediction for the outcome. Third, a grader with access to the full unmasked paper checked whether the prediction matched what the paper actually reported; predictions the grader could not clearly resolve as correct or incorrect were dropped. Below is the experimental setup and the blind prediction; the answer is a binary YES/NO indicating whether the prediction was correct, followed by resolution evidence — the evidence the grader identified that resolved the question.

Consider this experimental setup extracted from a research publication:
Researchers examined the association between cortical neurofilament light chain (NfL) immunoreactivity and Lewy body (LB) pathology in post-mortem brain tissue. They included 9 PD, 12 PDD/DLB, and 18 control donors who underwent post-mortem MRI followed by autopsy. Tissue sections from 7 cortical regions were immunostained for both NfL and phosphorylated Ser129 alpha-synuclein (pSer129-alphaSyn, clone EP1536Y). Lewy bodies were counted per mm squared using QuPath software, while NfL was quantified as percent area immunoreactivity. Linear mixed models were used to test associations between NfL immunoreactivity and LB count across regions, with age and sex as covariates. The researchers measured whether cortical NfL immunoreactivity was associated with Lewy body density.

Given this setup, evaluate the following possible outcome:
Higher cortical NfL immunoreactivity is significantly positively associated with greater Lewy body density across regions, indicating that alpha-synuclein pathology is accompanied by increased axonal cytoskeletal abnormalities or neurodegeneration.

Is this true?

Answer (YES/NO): NO